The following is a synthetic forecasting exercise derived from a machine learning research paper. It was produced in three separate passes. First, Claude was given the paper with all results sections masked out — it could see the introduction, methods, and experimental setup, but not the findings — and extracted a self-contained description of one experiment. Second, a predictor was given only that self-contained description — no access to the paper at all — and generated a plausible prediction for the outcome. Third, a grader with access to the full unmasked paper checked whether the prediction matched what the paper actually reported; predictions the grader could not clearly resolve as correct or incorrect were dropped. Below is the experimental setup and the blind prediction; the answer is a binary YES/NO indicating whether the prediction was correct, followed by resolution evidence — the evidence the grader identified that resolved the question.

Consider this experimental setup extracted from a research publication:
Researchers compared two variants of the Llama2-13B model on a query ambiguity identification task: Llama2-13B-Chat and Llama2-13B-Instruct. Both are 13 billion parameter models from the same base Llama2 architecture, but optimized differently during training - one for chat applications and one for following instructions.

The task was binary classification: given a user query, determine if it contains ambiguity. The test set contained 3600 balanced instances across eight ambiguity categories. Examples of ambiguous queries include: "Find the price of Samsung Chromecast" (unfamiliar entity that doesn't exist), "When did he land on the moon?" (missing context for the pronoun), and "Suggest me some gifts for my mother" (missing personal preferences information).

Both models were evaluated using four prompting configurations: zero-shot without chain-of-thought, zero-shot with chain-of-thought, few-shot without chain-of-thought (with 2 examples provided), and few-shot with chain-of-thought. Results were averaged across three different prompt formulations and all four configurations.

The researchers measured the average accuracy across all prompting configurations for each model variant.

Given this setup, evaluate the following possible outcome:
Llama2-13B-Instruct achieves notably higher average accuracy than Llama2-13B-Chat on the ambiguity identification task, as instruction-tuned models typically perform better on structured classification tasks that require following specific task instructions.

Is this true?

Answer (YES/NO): NO